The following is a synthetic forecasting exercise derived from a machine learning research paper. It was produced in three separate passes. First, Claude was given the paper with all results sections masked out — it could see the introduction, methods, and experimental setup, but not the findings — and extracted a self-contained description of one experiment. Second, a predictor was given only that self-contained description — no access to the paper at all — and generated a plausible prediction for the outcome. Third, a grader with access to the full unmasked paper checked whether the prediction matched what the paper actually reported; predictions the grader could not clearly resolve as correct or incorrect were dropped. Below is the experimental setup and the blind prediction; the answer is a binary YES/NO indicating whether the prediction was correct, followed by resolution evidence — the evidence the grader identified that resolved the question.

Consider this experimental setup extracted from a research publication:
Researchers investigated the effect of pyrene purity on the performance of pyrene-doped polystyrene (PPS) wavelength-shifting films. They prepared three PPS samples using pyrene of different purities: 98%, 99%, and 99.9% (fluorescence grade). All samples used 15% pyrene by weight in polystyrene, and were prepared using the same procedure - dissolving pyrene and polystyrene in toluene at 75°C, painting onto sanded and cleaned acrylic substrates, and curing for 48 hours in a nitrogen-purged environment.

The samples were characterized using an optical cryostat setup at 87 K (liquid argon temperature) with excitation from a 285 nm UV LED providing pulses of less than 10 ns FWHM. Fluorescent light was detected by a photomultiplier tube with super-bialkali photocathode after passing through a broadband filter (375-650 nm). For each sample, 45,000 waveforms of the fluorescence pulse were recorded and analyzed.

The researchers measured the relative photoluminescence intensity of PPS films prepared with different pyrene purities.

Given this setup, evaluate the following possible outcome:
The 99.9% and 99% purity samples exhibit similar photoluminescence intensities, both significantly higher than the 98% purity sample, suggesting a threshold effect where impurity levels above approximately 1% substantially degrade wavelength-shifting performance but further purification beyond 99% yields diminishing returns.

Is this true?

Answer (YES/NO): NO